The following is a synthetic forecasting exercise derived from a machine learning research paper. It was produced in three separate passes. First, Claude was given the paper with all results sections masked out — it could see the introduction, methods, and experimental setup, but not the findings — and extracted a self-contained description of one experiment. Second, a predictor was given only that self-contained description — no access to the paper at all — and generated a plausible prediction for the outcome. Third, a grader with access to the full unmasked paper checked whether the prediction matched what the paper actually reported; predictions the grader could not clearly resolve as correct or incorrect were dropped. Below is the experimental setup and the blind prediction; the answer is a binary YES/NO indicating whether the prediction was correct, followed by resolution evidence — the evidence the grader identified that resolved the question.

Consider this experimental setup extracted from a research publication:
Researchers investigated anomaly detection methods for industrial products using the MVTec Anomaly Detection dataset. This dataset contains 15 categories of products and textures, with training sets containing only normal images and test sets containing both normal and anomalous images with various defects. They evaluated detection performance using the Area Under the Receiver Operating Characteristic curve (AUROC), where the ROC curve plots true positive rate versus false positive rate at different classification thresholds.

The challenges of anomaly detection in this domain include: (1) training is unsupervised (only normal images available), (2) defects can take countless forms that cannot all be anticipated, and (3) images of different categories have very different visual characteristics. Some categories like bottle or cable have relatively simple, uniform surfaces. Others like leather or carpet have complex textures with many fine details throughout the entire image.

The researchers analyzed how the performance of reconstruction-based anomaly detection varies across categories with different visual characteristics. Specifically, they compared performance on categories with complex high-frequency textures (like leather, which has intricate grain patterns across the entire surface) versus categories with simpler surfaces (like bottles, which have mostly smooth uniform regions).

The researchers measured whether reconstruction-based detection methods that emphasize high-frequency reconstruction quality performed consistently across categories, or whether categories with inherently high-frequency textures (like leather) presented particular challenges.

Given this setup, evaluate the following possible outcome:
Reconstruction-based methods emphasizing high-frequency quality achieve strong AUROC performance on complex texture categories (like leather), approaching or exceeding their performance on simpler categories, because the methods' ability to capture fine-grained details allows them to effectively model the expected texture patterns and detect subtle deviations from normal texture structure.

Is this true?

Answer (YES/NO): NO